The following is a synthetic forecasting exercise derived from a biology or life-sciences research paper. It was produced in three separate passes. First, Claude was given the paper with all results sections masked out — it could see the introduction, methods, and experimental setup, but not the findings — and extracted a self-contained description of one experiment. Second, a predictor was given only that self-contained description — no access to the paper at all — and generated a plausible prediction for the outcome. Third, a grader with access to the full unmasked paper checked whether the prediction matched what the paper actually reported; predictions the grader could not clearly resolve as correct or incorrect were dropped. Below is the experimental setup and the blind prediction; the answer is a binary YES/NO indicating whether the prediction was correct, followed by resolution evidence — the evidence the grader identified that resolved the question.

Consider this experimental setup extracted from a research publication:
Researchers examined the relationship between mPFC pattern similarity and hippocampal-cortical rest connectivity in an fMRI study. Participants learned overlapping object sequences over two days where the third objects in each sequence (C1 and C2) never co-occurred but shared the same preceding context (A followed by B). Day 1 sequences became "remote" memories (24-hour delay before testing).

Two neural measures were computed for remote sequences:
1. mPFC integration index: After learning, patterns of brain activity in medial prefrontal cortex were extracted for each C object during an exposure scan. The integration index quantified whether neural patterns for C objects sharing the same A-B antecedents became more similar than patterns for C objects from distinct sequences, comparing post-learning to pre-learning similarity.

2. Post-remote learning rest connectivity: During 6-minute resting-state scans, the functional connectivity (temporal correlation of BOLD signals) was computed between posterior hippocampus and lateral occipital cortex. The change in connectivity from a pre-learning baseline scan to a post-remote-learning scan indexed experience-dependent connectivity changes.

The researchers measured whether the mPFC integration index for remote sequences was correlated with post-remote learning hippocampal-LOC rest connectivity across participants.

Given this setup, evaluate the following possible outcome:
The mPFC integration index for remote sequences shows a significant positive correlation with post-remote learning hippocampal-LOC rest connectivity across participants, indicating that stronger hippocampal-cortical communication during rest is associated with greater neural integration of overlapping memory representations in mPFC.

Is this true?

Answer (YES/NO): YES